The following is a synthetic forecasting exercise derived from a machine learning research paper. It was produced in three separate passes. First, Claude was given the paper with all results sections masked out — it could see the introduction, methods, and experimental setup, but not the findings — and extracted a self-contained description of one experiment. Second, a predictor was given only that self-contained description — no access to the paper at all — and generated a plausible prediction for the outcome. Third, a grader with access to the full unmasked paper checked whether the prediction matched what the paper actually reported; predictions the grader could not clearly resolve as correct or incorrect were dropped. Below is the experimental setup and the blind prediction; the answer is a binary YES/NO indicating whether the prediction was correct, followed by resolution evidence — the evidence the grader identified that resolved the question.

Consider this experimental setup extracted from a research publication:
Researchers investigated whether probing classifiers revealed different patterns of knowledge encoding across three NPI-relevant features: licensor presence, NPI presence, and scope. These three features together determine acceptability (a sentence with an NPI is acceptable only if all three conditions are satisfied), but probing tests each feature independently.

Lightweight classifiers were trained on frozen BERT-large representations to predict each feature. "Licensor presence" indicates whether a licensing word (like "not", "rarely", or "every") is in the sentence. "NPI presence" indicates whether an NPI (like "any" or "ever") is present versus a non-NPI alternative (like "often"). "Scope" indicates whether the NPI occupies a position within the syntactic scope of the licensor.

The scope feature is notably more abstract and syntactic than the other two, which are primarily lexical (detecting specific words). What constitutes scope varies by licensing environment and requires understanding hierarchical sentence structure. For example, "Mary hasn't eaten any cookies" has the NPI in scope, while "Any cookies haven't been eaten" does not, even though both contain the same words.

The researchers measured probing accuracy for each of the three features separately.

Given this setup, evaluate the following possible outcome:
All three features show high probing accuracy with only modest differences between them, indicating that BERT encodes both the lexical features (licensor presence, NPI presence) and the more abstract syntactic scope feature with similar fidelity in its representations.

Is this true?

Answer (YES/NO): NO